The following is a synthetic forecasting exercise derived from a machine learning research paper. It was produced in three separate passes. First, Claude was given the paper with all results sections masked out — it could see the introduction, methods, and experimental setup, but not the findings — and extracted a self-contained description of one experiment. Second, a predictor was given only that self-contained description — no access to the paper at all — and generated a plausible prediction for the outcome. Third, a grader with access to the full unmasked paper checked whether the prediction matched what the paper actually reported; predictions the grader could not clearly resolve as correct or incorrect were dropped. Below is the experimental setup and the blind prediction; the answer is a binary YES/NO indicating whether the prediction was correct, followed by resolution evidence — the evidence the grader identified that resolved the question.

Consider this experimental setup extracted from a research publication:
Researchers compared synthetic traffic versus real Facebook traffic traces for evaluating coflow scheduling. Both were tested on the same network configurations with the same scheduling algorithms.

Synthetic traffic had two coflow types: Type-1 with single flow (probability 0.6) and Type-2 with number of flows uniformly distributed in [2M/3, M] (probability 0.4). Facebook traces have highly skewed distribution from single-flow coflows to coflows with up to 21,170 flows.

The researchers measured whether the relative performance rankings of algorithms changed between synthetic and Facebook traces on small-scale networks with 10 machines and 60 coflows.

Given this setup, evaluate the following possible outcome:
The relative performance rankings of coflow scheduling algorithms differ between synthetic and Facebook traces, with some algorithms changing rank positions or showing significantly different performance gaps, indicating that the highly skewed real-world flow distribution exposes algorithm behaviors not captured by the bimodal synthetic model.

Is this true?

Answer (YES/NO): YES